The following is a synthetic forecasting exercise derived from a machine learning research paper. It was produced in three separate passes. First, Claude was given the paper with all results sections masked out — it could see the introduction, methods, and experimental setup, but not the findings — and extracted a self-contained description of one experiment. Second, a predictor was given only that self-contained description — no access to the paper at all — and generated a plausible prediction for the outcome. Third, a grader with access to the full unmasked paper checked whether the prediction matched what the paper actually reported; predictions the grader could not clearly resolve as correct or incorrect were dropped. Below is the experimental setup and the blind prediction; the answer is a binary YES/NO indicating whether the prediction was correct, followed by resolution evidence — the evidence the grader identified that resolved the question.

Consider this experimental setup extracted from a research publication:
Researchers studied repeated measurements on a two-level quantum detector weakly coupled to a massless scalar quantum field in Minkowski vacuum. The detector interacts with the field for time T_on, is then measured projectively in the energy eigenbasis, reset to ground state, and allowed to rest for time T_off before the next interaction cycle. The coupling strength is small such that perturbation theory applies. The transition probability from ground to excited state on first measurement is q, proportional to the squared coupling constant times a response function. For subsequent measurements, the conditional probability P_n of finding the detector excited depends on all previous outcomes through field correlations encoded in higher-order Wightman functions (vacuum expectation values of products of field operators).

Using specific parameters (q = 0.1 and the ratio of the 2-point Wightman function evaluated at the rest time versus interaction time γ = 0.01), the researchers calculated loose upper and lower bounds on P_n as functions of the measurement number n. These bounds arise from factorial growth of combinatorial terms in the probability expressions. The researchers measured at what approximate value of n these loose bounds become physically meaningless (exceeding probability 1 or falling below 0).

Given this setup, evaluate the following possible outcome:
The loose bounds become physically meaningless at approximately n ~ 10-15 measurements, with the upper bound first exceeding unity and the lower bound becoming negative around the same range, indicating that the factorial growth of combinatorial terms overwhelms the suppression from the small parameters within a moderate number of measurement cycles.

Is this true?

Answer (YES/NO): NO